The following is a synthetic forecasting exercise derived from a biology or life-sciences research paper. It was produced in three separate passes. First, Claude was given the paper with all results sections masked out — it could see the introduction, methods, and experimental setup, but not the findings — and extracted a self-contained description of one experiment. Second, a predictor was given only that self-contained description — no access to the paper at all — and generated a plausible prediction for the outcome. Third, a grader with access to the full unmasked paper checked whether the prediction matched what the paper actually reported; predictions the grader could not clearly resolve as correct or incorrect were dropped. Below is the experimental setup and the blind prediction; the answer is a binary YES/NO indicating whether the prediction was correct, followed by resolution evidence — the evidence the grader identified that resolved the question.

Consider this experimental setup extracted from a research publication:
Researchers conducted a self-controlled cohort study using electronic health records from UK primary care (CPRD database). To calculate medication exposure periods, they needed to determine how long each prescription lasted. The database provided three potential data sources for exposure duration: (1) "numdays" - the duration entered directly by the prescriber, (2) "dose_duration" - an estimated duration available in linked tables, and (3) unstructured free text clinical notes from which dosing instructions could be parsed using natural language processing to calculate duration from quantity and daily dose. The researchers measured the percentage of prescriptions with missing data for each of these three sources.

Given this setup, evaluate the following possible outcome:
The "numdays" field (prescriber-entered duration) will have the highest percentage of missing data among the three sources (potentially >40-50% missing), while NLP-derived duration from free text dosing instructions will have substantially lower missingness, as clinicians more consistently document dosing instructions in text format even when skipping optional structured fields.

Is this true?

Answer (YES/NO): NO